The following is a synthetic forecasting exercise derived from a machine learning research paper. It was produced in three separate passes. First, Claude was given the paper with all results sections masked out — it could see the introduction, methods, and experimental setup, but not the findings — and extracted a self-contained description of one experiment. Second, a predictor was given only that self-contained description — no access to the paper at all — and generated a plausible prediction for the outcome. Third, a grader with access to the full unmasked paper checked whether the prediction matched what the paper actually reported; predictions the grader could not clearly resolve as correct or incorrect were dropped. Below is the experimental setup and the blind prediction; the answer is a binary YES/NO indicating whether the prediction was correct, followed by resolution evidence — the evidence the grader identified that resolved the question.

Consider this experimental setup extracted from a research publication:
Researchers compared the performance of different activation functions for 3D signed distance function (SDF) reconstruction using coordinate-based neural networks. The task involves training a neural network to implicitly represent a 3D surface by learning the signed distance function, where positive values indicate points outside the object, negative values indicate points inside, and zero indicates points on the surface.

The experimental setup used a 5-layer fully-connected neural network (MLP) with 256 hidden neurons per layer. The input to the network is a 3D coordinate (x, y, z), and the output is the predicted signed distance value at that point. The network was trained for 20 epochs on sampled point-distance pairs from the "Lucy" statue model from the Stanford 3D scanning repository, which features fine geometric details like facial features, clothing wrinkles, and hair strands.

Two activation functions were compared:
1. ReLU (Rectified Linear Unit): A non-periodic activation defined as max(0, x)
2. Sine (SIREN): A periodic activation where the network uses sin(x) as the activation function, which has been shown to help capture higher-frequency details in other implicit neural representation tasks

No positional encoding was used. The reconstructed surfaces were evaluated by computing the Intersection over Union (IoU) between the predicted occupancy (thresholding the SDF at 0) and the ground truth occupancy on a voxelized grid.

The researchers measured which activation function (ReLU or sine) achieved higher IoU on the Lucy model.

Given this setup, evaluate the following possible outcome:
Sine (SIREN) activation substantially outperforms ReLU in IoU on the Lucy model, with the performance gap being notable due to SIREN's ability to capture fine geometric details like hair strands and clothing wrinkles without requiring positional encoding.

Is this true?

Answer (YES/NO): NO